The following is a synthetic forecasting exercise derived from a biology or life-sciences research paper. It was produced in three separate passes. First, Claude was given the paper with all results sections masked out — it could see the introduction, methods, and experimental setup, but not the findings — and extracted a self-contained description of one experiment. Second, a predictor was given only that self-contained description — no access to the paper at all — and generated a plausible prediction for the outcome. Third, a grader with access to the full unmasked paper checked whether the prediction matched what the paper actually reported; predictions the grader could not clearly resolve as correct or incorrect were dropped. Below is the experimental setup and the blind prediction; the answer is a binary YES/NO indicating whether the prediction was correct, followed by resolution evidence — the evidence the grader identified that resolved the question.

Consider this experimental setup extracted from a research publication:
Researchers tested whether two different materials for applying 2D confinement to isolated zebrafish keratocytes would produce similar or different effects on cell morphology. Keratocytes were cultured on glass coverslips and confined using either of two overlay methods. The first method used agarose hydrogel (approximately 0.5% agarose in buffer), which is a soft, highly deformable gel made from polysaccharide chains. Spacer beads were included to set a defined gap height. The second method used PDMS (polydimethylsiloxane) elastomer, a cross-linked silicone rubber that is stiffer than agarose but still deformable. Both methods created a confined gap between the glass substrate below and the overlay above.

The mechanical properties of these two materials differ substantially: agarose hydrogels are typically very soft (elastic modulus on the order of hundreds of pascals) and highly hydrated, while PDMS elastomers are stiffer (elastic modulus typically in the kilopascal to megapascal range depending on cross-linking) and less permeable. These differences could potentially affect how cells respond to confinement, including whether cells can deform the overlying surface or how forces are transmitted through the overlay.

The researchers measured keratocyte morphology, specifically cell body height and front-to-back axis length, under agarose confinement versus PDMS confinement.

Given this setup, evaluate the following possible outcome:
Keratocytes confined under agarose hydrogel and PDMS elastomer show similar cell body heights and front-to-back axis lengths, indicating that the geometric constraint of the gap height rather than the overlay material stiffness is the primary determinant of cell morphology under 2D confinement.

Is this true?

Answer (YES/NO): YES